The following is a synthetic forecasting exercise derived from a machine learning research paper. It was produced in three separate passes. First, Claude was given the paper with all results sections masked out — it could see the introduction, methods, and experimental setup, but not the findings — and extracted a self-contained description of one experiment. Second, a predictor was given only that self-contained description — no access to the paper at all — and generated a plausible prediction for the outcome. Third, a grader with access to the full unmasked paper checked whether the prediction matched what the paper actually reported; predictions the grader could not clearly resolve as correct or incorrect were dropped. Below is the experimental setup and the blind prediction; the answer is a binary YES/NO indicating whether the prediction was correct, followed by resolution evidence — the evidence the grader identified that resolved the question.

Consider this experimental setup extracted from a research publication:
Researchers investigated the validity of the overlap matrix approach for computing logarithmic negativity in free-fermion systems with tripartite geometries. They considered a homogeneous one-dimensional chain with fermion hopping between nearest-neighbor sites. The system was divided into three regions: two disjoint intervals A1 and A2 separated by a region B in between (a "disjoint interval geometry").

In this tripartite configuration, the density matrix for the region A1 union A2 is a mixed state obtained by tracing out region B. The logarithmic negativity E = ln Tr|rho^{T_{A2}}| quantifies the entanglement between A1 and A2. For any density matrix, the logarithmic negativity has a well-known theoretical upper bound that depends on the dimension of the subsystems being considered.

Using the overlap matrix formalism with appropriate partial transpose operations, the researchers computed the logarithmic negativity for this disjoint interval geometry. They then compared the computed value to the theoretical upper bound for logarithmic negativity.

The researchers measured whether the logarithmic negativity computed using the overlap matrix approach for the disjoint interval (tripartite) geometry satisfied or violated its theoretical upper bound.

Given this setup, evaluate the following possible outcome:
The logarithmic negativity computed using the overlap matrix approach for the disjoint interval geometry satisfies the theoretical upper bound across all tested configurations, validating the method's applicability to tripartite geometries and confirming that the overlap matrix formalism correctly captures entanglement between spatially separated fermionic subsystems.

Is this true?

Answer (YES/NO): NO